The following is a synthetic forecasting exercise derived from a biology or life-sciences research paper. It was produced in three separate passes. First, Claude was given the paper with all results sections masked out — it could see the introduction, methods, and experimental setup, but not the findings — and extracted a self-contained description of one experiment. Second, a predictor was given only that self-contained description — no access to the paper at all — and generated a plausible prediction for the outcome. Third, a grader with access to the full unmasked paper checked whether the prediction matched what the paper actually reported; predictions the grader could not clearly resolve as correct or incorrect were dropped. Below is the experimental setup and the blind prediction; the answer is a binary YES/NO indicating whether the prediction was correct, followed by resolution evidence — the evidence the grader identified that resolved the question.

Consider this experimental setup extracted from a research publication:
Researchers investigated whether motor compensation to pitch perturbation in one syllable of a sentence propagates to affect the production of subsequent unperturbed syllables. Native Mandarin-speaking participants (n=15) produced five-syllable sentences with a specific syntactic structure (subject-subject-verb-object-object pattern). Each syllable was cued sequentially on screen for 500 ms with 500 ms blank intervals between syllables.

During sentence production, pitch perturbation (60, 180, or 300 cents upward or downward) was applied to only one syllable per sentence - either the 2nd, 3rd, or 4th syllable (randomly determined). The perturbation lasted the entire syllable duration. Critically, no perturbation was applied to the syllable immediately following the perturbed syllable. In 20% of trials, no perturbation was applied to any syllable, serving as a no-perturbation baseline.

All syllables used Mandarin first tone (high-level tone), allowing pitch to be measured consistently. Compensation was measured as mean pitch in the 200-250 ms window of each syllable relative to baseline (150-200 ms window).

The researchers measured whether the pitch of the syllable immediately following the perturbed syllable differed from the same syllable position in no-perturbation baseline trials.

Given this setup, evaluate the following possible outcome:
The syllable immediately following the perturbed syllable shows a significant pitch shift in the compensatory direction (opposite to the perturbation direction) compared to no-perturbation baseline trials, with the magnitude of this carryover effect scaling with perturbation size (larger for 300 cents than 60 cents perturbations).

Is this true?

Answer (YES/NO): NO